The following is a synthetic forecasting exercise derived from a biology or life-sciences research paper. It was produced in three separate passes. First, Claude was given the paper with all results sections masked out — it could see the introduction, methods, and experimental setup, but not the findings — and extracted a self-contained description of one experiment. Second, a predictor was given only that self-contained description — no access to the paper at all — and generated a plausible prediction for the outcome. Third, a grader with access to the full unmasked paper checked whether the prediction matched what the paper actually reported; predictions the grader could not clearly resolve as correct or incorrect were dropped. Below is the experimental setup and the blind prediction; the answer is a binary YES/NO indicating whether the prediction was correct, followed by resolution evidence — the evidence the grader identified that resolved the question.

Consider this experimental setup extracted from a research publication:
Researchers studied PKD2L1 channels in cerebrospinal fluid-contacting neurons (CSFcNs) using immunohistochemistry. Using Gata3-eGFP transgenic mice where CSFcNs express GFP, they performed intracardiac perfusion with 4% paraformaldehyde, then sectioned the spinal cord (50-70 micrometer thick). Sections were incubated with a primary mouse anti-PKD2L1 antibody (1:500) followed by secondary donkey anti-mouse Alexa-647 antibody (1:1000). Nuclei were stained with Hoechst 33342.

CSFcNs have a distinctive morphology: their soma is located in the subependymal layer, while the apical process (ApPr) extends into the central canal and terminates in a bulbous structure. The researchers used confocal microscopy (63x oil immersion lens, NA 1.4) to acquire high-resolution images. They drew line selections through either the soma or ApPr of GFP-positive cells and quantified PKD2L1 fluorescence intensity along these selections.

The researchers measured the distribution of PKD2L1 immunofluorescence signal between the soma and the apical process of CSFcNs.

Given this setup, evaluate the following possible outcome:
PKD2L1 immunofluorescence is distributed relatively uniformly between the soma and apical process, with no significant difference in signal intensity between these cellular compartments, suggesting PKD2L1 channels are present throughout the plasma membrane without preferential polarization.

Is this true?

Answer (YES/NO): NO